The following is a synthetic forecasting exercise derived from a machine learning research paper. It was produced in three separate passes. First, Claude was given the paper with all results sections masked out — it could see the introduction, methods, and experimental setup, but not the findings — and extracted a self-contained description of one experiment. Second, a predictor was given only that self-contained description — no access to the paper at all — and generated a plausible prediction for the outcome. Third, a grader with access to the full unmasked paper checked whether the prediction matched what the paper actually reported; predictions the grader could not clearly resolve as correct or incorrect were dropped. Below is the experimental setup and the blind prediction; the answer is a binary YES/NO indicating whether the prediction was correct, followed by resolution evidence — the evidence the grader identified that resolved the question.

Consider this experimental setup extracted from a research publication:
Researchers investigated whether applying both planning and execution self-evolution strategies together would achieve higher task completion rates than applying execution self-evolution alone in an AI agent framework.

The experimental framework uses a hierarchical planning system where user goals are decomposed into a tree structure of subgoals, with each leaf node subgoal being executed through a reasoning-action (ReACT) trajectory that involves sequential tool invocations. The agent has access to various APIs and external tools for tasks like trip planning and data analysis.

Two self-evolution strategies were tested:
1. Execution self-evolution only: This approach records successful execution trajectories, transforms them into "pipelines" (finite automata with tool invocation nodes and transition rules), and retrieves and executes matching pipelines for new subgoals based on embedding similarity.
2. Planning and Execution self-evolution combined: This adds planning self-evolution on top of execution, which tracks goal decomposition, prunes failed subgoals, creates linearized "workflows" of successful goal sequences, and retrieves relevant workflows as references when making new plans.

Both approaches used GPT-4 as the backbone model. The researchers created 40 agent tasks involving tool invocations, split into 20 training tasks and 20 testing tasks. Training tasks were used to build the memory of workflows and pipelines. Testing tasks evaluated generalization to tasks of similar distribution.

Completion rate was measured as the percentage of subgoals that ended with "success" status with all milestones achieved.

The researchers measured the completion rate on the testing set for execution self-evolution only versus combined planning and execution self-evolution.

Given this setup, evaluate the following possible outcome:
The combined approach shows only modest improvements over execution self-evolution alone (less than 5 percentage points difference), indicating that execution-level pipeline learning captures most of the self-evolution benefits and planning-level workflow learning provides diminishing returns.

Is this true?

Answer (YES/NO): NO